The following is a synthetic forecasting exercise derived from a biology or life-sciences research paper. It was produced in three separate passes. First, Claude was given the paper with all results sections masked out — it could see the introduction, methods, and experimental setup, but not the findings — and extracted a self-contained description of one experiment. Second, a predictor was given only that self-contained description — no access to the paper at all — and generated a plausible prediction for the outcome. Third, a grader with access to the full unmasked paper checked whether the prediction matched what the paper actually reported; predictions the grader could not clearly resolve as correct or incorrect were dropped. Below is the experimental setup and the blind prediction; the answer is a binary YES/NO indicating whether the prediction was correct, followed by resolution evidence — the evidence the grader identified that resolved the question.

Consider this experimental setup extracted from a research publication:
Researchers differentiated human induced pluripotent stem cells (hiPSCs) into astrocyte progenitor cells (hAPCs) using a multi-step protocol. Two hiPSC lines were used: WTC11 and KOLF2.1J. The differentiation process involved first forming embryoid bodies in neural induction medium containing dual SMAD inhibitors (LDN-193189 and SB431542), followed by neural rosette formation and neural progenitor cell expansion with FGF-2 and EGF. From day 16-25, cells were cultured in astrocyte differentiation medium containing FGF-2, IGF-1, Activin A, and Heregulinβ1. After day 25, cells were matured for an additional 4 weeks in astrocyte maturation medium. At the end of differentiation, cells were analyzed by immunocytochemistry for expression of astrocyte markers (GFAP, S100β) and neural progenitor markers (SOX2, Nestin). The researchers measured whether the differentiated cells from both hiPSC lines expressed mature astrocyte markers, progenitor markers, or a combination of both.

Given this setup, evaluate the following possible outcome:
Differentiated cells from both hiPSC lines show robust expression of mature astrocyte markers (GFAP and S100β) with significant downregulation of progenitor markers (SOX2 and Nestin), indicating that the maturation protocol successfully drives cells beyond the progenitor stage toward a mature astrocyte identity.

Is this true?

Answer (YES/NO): NO